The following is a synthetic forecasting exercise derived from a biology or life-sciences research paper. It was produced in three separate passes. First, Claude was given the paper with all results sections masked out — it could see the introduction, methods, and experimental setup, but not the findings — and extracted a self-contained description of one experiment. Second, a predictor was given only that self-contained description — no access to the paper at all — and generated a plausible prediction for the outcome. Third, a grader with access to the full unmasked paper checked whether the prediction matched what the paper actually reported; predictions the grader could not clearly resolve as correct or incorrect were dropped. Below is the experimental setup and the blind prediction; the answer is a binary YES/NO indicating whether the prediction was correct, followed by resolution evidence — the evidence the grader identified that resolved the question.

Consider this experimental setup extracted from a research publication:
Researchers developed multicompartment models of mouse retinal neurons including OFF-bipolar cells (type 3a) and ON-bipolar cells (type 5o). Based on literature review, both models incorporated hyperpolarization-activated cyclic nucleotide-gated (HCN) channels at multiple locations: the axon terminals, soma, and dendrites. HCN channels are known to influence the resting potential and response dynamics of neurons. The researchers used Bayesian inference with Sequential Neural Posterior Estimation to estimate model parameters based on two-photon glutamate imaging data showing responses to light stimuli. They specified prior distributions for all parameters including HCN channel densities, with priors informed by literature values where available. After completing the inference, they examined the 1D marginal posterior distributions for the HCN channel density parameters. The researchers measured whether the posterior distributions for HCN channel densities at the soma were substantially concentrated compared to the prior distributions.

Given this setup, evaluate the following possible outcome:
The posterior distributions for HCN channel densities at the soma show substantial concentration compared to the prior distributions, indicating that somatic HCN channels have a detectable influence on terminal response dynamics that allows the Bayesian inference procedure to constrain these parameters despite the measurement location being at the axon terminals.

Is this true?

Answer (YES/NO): YES